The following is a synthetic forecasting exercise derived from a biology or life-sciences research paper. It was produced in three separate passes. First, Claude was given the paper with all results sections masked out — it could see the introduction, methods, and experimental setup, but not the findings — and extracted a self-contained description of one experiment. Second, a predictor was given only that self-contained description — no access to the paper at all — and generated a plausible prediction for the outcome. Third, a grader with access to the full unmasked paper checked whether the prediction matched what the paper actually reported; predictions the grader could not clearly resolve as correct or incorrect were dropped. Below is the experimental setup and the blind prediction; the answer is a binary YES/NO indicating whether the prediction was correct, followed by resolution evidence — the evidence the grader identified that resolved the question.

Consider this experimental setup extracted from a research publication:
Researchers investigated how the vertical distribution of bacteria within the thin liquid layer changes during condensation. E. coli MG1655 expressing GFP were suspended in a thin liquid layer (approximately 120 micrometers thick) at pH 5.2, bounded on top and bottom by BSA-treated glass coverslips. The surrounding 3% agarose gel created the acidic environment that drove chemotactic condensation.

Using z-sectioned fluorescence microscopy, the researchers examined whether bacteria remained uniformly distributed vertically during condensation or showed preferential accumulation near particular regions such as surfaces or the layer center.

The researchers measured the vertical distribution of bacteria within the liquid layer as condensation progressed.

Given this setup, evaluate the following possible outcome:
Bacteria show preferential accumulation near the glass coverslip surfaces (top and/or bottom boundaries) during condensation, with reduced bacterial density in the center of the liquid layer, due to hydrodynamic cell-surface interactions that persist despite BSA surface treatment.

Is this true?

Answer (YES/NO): NO